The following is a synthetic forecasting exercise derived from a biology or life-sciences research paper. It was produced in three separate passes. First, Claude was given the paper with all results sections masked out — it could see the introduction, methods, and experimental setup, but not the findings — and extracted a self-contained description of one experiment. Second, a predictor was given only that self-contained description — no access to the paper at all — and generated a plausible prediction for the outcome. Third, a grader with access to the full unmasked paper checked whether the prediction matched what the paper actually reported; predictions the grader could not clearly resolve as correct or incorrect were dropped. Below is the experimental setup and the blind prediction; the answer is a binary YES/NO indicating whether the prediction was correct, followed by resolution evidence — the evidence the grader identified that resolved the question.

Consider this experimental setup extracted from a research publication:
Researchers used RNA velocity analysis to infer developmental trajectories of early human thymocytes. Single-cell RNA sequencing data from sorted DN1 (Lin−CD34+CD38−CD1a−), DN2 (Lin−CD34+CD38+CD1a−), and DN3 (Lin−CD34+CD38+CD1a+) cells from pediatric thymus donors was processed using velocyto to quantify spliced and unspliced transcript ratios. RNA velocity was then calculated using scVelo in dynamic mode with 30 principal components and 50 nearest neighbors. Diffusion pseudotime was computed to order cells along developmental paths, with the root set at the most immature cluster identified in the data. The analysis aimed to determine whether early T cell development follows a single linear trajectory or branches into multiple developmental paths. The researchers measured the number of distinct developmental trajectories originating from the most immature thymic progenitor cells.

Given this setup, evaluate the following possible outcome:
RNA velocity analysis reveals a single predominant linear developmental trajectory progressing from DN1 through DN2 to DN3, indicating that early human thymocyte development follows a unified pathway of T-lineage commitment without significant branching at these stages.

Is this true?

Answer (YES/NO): NO